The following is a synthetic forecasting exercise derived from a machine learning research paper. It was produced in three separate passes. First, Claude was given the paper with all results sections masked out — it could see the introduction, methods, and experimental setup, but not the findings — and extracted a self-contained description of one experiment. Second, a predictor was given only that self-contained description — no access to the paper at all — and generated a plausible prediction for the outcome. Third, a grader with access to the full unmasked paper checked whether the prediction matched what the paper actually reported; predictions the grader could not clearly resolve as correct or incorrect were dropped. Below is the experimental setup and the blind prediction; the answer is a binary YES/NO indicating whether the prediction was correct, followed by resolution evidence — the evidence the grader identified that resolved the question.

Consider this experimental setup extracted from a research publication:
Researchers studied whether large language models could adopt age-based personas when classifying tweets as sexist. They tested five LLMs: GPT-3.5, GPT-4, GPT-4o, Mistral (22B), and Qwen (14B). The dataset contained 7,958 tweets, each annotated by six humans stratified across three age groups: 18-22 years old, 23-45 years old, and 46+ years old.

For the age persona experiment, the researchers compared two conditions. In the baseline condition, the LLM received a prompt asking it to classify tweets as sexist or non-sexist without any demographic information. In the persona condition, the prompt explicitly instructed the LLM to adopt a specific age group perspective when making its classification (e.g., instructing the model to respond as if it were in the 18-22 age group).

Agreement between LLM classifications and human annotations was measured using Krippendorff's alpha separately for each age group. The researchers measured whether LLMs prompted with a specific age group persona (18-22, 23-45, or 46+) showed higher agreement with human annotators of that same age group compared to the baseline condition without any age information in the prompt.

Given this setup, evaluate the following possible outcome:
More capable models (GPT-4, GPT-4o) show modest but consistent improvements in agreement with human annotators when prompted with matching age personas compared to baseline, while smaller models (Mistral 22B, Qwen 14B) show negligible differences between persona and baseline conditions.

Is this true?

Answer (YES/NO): NO